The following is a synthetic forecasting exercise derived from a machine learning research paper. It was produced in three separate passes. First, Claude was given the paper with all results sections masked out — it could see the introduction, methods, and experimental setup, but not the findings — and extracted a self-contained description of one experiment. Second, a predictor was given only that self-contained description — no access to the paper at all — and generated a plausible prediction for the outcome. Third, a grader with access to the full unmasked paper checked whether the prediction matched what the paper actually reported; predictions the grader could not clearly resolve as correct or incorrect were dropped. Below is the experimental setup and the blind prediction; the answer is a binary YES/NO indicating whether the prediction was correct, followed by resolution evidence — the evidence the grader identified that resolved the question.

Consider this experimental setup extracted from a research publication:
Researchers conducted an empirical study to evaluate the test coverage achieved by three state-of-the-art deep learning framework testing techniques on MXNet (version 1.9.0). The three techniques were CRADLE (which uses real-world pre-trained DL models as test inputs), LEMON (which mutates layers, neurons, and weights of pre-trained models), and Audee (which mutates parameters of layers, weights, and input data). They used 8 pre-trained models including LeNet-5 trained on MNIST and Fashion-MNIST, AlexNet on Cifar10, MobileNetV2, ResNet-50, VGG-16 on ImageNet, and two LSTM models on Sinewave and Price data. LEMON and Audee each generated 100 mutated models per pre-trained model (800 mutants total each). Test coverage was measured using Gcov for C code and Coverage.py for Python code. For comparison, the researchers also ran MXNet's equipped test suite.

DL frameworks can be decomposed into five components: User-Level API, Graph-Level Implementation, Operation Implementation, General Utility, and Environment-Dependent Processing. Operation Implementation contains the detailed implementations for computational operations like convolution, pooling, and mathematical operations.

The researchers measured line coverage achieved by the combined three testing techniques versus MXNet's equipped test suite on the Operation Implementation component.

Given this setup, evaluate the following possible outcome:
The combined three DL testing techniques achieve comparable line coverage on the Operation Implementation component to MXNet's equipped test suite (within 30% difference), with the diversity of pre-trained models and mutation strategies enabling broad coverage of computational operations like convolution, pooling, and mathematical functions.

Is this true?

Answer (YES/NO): NO